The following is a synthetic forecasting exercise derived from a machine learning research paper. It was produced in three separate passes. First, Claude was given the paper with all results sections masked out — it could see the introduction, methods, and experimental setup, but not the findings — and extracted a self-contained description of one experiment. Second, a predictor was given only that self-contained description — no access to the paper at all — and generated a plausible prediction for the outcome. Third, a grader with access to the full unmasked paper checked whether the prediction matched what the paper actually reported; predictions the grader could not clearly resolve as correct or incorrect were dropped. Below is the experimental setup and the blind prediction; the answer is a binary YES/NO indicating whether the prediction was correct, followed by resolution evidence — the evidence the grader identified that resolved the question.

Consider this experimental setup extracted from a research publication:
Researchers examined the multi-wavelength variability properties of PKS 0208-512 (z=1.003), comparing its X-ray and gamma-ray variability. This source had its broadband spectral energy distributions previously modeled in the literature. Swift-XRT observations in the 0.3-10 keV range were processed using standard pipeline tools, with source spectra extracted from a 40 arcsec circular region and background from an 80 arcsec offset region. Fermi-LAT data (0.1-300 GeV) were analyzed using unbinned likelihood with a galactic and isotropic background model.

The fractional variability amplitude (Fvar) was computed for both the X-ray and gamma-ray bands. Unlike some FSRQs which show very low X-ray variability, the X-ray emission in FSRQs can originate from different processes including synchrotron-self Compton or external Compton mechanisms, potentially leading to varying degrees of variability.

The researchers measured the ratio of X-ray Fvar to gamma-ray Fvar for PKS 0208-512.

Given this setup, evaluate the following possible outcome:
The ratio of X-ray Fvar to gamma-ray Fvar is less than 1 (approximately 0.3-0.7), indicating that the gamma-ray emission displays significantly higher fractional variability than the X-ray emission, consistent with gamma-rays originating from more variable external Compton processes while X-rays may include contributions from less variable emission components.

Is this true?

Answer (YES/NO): NO